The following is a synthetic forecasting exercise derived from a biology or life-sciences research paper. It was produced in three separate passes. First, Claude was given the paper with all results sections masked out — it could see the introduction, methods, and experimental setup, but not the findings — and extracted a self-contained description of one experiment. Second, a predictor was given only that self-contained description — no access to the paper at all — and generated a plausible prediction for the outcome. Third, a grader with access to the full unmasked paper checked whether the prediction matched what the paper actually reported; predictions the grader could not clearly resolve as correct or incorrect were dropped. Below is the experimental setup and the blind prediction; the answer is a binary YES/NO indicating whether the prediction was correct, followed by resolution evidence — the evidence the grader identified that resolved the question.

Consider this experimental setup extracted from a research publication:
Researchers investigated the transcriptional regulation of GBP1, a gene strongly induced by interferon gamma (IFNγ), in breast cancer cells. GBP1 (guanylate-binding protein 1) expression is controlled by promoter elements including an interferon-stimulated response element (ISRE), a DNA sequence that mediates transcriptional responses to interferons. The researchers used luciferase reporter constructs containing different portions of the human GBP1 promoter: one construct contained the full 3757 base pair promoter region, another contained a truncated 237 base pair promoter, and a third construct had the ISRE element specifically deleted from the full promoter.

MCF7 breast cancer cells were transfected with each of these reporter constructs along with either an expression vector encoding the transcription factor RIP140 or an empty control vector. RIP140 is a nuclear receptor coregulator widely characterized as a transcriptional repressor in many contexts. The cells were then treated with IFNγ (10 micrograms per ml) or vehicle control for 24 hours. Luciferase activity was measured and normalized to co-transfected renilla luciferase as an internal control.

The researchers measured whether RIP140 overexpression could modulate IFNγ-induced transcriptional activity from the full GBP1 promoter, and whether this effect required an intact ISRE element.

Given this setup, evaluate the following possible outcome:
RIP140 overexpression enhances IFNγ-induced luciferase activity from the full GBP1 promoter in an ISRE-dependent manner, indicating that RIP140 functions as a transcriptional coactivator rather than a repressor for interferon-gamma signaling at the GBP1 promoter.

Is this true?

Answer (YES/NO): NO